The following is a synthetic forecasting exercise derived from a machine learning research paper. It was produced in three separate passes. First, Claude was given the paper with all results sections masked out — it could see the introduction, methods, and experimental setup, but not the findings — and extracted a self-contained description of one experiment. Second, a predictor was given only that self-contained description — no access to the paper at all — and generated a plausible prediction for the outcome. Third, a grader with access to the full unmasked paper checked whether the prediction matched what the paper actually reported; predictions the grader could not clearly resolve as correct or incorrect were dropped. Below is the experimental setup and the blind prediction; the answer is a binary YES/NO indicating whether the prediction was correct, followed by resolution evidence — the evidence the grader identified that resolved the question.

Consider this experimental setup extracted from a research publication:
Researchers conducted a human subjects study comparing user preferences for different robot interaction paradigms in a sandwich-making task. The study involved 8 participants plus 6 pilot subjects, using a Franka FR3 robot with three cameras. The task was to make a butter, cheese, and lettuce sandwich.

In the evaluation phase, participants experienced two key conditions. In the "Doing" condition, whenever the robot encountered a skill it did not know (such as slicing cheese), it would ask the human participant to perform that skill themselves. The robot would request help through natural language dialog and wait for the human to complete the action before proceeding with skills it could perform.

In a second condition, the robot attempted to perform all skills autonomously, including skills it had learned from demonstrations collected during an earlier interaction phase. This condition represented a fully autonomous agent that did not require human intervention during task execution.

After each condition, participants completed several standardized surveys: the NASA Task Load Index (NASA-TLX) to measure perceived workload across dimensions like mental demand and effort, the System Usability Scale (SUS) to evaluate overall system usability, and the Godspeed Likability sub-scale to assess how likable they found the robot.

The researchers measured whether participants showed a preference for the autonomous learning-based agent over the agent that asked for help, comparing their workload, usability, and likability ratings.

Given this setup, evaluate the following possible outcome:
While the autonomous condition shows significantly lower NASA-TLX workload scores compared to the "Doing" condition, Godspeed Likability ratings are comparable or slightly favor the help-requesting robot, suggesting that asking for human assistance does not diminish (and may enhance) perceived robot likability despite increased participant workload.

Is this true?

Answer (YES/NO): NO